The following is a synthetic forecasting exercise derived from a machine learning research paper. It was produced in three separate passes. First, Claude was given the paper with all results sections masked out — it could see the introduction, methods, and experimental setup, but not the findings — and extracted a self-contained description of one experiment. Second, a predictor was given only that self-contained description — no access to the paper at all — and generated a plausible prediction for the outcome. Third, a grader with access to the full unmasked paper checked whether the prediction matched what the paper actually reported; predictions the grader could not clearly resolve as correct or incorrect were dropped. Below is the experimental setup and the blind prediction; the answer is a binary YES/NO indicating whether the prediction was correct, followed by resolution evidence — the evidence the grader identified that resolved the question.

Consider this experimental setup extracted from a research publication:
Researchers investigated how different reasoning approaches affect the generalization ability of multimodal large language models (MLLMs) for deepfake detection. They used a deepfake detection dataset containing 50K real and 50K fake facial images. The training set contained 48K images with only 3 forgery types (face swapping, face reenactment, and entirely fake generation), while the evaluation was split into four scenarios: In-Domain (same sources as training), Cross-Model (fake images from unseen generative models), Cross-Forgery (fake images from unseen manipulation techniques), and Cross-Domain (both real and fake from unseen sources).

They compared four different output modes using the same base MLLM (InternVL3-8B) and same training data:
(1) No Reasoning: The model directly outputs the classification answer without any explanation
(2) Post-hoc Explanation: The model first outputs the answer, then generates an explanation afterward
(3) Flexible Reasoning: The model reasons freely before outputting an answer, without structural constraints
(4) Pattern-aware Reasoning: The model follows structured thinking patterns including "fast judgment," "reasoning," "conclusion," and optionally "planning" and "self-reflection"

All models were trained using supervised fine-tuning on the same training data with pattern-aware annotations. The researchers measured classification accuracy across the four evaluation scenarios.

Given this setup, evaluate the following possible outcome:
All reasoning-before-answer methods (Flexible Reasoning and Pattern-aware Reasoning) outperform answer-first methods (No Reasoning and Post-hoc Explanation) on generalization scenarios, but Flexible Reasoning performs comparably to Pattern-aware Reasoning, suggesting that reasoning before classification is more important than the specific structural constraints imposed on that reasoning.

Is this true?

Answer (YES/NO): NO